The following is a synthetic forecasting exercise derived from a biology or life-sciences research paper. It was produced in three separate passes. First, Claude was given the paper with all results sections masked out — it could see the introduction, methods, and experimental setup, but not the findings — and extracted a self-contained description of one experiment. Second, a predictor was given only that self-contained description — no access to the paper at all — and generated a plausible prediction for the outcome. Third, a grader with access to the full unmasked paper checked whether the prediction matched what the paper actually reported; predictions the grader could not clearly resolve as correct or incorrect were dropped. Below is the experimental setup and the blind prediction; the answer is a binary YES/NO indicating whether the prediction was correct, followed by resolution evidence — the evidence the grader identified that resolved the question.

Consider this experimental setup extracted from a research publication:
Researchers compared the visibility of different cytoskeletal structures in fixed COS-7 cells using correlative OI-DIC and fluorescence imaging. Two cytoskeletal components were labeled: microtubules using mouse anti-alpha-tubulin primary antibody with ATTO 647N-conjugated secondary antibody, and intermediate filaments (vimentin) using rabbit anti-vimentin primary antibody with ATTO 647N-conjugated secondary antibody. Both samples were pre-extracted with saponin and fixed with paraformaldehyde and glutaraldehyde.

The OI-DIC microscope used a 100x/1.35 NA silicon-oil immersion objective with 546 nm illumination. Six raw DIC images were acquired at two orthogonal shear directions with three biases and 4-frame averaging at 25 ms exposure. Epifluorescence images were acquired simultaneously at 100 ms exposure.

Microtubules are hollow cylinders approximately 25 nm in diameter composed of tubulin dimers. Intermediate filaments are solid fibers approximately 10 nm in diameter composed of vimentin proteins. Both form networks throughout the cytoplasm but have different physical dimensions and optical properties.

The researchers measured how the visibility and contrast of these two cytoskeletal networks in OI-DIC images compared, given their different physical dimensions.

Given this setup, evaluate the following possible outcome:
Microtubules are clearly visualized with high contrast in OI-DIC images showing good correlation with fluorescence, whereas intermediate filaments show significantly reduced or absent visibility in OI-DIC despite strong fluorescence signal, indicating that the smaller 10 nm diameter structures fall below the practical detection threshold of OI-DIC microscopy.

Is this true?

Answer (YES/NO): NO